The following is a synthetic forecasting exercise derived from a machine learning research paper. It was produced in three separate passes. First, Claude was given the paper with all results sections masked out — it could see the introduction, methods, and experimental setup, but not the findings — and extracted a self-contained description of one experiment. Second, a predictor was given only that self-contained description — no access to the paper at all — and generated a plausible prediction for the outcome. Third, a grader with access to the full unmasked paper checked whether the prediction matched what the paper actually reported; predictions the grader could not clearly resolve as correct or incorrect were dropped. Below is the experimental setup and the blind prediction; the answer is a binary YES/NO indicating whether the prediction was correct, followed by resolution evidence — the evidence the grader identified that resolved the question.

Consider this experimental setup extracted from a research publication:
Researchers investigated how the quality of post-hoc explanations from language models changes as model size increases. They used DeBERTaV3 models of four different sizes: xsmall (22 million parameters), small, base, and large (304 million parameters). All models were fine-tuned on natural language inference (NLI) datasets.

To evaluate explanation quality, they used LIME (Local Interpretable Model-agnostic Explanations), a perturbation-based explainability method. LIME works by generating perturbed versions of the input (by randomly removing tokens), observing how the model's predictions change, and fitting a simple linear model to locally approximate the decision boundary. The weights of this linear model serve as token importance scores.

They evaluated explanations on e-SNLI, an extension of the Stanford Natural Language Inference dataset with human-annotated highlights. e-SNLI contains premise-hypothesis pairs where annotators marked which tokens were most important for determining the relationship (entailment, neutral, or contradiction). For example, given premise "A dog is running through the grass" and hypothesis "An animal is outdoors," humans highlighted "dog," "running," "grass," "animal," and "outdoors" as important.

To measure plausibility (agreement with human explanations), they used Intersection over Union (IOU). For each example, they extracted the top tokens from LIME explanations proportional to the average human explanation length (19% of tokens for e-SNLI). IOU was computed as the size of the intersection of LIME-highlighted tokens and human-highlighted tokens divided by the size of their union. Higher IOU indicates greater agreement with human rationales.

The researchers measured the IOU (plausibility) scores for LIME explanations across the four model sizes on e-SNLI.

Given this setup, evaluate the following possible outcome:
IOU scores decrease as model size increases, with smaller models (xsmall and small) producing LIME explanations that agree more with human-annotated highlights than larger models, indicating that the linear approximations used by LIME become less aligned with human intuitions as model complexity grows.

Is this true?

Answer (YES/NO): NO